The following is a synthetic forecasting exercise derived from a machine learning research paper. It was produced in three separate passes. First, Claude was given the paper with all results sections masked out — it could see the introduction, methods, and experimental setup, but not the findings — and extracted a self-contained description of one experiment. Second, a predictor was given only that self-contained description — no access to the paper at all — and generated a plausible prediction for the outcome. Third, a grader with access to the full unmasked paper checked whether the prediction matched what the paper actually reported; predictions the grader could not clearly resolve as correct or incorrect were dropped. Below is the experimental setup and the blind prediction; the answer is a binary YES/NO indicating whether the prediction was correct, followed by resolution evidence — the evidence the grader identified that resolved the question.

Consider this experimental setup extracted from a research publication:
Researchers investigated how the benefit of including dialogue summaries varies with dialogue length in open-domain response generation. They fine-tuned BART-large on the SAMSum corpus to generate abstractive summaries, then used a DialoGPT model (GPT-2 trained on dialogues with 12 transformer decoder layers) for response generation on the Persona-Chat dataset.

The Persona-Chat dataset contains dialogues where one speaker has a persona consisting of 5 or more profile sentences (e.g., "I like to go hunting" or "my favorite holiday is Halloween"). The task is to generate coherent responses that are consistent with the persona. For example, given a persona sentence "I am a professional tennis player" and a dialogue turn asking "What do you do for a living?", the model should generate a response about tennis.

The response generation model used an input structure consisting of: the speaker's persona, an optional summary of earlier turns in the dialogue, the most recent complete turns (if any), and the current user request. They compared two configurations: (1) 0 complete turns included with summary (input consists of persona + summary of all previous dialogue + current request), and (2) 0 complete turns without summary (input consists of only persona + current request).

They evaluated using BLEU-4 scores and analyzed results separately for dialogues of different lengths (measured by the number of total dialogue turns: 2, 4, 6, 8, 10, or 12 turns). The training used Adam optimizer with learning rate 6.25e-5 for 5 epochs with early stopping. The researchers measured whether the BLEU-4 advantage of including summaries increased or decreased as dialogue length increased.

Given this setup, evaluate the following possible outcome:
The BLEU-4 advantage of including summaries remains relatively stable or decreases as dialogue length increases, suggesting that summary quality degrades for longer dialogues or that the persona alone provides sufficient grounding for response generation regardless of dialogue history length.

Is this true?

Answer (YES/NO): NO